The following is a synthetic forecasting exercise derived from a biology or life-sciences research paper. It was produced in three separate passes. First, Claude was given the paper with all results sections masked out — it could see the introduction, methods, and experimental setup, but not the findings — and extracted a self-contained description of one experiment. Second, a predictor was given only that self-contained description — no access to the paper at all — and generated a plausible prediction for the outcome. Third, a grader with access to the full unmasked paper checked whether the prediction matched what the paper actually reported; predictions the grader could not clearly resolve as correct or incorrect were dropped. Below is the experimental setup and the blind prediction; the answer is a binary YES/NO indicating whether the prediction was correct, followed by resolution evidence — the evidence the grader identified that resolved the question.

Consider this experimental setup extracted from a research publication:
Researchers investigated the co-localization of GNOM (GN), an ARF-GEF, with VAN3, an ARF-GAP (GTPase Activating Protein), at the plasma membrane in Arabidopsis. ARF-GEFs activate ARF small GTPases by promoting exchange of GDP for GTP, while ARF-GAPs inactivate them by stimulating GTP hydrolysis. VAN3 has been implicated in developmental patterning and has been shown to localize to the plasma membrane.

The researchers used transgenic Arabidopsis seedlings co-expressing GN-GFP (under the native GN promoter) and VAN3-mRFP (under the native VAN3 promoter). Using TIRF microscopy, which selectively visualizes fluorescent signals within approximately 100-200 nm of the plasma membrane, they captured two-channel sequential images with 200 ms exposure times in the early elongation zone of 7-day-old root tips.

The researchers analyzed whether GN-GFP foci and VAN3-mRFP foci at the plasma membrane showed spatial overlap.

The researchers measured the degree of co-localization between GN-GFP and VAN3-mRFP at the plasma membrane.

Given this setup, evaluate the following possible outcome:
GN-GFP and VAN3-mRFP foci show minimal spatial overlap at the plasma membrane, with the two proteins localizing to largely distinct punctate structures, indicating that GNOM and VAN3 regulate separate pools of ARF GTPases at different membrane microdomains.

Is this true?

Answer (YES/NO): YES